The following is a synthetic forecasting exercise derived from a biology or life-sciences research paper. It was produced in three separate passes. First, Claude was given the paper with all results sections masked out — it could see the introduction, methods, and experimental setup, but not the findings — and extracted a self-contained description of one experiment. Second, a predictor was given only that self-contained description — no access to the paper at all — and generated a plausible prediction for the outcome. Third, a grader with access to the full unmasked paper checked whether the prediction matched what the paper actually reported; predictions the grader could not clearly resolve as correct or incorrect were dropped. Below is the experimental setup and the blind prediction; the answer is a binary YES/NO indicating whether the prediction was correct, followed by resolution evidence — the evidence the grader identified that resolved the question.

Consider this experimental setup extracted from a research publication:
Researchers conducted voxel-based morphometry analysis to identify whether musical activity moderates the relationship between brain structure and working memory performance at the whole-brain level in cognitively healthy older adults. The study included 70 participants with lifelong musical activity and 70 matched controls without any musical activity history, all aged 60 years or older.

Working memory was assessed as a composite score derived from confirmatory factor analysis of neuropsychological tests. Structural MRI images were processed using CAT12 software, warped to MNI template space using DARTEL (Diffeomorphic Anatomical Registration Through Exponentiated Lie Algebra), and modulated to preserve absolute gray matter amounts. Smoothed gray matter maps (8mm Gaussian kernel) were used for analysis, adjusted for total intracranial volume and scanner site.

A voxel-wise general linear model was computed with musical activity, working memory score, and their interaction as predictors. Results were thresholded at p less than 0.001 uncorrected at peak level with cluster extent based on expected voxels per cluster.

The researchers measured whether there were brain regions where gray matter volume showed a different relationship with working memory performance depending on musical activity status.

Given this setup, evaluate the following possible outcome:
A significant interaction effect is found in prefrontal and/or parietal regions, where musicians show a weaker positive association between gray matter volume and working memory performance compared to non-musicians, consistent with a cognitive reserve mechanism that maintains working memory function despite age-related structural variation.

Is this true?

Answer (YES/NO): NO